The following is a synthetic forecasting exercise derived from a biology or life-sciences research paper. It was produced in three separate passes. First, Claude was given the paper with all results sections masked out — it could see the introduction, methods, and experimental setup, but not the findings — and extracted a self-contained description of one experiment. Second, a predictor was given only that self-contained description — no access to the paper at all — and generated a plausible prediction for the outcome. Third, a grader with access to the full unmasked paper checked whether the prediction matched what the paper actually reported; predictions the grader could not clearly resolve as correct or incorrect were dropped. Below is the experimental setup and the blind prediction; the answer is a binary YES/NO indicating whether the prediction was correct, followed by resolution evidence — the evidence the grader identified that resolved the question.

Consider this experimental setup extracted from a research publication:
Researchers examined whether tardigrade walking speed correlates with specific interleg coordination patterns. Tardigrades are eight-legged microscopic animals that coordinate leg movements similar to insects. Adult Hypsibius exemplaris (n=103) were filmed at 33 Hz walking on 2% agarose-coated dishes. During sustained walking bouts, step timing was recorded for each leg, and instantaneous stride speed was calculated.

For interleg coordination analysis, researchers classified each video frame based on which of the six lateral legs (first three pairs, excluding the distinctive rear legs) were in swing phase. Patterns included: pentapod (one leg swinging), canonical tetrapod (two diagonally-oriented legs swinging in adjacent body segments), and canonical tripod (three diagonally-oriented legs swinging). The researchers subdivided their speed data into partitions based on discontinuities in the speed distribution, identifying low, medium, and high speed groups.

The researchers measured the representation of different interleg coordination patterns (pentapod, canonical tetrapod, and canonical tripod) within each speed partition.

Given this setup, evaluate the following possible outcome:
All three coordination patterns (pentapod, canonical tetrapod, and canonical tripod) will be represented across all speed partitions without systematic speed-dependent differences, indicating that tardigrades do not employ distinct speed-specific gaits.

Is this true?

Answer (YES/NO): NO